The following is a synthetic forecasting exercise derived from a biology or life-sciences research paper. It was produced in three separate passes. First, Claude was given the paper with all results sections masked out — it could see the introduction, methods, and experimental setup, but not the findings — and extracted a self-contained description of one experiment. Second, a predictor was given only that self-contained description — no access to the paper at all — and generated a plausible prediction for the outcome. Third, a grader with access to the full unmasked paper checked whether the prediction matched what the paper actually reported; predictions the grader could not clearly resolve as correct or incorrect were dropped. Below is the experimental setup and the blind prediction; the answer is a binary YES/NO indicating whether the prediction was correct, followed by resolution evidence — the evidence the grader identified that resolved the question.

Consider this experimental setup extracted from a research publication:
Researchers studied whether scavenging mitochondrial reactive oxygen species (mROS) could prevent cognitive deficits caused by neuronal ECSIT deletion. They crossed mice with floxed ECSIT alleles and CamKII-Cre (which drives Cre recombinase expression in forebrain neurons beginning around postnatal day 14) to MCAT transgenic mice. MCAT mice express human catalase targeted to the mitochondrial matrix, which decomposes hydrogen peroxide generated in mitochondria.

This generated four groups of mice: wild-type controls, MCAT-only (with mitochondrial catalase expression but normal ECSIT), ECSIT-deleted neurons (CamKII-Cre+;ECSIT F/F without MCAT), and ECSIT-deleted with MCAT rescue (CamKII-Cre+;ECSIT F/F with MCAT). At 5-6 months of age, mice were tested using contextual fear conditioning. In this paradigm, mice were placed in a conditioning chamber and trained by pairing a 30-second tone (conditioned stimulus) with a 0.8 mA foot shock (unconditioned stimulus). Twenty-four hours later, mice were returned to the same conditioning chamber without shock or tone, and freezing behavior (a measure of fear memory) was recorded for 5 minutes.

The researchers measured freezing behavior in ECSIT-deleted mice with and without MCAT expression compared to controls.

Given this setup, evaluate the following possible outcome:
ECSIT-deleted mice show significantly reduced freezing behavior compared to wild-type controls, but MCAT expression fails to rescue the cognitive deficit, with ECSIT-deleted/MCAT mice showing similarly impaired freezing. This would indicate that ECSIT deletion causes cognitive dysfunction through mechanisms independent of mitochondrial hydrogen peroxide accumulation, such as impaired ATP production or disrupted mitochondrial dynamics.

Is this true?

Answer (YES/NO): NO